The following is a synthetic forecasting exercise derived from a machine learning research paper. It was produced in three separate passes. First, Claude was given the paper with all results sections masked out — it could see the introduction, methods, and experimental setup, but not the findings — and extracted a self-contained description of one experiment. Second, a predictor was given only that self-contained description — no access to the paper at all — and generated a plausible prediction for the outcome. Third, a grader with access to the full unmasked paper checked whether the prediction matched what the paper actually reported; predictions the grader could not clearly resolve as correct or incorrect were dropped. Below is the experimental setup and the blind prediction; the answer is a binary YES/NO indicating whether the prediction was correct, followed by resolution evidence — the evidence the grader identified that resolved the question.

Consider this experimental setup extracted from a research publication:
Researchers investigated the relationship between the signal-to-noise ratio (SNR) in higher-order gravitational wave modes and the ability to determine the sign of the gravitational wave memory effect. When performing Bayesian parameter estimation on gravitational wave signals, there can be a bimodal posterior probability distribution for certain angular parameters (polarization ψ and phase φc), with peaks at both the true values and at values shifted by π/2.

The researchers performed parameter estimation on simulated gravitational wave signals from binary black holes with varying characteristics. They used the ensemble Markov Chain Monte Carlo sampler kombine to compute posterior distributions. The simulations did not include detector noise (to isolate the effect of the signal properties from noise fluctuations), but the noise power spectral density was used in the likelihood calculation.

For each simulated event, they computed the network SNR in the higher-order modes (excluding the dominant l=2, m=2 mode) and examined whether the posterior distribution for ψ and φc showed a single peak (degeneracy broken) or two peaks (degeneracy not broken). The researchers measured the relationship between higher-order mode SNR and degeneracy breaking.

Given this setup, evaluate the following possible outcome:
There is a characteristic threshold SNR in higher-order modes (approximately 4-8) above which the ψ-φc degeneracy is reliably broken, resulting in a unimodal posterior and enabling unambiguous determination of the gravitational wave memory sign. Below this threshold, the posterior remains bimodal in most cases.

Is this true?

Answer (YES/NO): NO